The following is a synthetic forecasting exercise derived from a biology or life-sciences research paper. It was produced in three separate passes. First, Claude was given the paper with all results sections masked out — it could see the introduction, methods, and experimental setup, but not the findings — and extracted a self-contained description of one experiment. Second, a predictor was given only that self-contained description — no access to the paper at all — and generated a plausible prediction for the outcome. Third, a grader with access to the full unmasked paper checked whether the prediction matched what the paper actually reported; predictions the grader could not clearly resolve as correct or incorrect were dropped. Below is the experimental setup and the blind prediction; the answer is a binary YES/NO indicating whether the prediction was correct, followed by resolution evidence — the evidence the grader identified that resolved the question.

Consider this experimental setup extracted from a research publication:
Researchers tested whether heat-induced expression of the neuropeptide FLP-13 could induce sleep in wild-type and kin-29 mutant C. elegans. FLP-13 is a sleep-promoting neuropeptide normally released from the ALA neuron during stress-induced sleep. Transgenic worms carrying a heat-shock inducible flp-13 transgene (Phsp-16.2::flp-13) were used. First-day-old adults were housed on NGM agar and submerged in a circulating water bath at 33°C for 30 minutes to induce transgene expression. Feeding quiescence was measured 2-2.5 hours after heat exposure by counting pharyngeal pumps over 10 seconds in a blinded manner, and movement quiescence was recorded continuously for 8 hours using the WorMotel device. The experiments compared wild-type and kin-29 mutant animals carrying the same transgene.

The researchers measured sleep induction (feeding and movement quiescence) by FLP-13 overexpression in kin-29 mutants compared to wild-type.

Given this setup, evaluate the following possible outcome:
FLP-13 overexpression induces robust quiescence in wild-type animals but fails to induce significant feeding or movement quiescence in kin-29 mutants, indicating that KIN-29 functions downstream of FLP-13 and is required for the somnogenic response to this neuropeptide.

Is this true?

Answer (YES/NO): NO